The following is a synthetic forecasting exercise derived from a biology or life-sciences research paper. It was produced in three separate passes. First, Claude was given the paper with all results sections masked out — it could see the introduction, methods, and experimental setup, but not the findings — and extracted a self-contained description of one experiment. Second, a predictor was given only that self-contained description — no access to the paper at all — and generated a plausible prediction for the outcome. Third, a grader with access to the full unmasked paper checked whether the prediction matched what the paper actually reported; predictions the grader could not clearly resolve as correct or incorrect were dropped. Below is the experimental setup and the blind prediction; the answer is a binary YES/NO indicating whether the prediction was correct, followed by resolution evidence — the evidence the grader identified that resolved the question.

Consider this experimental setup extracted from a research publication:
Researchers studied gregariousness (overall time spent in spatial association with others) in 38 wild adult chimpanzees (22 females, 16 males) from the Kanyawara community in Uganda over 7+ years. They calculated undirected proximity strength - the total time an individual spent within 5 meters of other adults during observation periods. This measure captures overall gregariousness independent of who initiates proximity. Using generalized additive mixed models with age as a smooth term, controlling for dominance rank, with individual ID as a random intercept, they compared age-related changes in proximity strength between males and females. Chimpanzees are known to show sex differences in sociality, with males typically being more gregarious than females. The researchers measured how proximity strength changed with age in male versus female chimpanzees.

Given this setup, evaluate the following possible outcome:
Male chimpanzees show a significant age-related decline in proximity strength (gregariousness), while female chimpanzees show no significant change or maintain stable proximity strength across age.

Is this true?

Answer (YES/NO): NO